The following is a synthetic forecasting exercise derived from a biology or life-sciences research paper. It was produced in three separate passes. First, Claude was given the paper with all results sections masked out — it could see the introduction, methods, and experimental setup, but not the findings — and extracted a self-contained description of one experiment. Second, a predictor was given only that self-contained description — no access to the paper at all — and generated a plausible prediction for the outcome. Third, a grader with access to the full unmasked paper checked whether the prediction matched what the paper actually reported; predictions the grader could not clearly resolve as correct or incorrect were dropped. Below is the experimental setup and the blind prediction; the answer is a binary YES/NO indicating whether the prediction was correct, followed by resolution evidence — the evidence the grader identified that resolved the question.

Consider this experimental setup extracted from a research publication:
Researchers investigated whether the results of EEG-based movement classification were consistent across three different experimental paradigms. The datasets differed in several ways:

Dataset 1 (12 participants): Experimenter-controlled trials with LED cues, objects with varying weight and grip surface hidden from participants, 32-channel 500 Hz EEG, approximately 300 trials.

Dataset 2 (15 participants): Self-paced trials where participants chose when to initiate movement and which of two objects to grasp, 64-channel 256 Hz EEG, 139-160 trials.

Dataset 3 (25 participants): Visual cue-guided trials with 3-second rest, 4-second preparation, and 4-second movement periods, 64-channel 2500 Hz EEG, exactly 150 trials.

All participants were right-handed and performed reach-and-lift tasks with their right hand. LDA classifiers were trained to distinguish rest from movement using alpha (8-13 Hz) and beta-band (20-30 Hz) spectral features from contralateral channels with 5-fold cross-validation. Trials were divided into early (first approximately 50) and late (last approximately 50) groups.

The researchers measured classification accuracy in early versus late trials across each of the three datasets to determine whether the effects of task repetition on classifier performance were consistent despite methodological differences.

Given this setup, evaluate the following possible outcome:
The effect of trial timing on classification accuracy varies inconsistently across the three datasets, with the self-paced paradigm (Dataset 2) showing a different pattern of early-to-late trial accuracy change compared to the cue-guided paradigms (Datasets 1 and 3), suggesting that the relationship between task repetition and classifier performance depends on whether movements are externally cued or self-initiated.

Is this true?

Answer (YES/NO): NO